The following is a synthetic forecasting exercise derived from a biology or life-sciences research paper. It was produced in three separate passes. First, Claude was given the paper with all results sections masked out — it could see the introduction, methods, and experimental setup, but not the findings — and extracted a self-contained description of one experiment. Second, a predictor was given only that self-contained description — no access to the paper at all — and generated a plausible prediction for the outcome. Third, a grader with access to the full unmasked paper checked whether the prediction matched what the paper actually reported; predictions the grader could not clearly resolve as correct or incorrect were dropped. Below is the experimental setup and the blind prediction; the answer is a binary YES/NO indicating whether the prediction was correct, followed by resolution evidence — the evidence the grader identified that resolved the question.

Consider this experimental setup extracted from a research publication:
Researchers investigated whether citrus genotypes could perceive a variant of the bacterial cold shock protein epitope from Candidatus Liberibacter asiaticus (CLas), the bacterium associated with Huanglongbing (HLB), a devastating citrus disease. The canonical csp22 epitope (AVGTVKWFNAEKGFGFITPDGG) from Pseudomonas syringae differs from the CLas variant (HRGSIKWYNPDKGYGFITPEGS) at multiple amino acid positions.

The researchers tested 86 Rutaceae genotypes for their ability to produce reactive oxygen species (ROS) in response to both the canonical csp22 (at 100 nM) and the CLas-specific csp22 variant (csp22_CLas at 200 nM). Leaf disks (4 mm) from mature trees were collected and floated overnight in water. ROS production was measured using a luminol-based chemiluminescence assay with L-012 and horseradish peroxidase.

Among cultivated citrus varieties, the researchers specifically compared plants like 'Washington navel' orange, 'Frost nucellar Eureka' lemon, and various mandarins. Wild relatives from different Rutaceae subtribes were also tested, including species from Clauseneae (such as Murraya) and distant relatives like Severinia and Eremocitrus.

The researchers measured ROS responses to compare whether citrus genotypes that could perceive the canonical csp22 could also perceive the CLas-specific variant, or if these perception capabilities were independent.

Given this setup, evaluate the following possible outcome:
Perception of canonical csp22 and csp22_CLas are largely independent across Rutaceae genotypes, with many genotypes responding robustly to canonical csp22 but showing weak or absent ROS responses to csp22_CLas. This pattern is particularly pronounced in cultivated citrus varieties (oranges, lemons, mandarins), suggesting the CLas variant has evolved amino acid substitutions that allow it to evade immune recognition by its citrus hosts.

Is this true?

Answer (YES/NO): YES